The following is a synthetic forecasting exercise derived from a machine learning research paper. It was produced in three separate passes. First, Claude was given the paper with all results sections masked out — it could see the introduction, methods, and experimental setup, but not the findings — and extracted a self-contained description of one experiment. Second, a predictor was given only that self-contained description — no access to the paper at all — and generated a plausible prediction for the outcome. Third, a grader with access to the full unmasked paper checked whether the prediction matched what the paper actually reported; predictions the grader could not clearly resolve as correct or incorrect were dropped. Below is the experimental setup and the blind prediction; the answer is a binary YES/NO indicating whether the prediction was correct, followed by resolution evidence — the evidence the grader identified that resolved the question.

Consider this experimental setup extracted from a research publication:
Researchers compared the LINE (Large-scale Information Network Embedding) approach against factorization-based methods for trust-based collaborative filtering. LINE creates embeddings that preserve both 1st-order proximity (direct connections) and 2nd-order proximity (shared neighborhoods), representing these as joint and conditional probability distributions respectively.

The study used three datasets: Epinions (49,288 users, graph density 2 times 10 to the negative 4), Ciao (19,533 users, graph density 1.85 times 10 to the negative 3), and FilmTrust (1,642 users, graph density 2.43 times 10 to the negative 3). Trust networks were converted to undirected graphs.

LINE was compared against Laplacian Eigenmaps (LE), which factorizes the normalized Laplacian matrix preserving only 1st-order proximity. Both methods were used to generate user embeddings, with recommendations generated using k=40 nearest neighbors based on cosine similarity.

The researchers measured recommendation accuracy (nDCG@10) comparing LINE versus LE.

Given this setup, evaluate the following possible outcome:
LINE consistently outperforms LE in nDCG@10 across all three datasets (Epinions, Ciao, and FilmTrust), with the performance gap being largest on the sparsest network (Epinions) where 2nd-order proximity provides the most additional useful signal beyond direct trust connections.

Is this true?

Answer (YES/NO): NO